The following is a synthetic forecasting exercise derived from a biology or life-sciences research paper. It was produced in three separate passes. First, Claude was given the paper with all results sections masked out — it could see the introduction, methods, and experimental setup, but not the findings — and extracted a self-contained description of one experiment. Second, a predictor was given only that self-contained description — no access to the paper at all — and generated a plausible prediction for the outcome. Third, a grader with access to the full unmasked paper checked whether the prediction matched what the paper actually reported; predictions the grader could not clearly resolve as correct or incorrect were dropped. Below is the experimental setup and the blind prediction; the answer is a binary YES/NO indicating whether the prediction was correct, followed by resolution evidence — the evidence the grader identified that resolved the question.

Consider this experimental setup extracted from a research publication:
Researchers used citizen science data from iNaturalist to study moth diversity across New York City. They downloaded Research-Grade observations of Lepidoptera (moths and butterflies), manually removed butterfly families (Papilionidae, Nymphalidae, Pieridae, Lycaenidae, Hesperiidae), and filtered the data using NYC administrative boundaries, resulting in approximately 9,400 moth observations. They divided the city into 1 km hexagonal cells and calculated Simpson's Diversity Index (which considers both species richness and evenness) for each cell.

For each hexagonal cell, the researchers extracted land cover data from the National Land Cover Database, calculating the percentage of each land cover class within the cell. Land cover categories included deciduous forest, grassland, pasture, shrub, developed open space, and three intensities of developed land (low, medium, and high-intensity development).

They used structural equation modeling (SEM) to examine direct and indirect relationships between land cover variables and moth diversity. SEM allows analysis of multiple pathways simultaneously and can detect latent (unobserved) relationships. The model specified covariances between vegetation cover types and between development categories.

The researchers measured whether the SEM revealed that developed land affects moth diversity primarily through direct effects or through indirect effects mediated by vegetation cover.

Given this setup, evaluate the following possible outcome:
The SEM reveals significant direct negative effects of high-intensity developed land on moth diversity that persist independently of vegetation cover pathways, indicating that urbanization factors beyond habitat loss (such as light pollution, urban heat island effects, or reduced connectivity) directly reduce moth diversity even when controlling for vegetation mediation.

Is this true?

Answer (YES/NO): NO